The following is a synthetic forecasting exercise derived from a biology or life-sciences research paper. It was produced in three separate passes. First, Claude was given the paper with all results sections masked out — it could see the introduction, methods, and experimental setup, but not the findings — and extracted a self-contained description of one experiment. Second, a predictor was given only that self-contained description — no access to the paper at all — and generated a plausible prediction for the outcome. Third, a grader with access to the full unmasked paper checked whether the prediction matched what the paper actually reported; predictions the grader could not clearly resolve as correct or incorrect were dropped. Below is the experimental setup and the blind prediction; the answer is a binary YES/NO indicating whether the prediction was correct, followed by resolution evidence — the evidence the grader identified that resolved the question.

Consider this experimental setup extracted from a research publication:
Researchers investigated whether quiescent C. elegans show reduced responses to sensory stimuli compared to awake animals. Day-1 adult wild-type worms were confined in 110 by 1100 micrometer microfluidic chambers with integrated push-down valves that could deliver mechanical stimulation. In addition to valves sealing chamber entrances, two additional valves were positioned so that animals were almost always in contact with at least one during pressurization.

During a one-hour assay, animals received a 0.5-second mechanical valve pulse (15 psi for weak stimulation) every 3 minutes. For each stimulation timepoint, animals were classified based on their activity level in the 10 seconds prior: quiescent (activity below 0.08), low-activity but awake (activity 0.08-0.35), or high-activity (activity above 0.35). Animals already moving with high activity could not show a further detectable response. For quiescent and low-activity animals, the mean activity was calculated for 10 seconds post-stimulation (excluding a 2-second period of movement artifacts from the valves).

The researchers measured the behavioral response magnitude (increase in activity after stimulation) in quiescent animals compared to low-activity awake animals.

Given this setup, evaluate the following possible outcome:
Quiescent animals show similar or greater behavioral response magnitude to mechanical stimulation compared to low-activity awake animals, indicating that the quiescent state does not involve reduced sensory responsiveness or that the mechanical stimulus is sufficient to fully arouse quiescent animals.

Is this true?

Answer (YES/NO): NO